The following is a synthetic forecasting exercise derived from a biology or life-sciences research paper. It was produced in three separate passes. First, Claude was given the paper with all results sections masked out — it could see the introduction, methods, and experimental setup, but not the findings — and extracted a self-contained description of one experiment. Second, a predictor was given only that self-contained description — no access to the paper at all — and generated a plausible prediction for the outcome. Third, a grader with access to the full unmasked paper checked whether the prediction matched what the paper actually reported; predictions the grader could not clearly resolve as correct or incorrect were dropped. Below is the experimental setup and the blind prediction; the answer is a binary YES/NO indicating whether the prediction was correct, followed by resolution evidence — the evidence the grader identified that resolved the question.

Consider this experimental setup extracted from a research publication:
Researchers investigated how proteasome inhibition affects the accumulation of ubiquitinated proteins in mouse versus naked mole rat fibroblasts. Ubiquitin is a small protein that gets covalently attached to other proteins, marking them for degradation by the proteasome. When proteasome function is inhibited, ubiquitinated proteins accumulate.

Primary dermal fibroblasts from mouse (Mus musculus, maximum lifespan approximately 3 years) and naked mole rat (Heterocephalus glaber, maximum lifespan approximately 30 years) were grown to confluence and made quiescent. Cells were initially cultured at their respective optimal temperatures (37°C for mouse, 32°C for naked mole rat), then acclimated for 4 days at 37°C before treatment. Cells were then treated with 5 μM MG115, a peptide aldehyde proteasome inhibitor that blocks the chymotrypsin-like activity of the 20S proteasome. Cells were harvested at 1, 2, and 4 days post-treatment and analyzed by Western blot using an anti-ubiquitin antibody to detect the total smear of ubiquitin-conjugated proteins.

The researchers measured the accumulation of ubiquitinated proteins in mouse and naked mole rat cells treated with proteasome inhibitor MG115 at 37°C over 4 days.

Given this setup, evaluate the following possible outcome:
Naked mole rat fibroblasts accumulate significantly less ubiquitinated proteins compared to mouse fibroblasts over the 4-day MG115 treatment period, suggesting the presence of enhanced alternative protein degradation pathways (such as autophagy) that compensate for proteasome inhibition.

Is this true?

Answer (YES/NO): NO